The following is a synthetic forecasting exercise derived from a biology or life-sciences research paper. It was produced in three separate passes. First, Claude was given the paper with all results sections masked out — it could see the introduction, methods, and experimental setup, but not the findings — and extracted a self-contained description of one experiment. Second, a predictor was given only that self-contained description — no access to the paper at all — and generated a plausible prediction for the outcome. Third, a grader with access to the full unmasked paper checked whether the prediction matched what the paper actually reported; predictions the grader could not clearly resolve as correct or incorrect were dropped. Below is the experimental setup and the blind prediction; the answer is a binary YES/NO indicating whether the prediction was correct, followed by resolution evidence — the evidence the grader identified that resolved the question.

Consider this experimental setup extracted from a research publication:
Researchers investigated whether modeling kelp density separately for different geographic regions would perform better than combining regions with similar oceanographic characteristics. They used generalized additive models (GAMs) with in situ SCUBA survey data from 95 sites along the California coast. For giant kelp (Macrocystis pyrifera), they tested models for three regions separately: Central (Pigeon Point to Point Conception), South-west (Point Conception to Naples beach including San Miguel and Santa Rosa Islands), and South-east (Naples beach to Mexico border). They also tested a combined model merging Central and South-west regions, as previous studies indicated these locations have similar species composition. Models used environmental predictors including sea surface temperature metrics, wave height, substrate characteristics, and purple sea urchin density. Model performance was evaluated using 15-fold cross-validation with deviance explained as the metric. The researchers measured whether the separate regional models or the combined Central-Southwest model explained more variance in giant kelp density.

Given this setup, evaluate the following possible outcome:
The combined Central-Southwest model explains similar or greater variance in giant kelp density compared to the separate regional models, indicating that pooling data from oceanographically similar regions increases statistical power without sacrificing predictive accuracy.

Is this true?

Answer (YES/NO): YES